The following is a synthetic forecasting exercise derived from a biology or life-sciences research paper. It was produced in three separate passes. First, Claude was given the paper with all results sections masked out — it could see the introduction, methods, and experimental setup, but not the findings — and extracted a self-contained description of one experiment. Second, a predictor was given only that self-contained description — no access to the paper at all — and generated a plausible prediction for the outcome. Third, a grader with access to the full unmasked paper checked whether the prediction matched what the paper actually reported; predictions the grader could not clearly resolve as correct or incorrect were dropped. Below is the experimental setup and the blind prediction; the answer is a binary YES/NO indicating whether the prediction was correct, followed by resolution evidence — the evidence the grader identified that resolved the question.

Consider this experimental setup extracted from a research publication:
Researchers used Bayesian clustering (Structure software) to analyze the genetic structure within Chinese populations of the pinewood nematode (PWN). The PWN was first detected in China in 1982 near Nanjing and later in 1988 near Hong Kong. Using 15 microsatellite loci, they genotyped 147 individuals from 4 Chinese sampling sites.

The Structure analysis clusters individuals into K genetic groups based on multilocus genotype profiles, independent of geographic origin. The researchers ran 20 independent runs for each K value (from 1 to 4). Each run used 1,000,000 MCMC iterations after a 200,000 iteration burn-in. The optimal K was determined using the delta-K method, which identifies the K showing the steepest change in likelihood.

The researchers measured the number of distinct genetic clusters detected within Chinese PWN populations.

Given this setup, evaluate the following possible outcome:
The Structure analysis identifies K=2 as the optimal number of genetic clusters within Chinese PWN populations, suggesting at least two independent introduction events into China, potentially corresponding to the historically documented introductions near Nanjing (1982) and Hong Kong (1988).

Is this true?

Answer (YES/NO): YES